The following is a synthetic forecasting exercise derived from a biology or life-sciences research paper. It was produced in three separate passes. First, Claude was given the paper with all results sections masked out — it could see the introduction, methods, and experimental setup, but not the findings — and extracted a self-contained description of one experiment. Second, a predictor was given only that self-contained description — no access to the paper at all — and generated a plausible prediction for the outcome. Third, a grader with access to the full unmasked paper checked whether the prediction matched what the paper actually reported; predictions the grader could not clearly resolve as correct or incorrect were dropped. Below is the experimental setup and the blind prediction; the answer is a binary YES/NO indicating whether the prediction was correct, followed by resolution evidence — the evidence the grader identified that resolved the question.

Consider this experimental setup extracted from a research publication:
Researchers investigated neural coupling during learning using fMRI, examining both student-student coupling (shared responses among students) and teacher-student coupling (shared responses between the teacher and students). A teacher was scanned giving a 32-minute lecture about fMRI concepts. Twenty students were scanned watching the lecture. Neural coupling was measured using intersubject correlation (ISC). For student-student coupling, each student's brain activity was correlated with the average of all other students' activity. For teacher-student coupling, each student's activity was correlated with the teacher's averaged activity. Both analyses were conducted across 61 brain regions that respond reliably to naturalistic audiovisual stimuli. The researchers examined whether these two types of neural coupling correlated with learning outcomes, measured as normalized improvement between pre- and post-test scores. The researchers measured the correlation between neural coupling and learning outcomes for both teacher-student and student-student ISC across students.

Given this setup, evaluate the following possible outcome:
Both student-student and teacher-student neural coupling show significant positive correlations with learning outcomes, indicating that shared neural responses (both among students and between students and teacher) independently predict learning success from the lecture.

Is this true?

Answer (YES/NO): NO